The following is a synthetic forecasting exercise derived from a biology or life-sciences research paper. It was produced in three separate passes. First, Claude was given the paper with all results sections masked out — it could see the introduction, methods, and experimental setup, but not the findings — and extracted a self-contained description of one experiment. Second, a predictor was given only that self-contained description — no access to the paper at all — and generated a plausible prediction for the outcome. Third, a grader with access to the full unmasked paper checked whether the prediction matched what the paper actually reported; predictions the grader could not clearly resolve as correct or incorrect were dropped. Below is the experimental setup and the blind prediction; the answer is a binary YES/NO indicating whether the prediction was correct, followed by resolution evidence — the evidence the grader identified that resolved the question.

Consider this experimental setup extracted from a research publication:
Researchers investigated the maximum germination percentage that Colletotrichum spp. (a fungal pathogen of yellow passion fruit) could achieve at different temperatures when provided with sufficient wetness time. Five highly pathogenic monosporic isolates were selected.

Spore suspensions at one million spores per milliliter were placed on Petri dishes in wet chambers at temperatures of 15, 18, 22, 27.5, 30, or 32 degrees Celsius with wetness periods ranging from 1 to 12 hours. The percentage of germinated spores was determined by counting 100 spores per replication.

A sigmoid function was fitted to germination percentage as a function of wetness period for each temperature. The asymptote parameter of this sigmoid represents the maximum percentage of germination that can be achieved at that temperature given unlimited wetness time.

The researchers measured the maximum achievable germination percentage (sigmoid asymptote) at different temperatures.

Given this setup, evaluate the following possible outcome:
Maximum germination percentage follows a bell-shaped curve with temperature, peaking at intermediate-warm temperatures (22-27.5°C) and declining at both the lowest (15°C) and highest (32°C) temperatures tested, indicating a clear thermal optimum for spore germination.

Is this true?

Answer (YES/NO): NO